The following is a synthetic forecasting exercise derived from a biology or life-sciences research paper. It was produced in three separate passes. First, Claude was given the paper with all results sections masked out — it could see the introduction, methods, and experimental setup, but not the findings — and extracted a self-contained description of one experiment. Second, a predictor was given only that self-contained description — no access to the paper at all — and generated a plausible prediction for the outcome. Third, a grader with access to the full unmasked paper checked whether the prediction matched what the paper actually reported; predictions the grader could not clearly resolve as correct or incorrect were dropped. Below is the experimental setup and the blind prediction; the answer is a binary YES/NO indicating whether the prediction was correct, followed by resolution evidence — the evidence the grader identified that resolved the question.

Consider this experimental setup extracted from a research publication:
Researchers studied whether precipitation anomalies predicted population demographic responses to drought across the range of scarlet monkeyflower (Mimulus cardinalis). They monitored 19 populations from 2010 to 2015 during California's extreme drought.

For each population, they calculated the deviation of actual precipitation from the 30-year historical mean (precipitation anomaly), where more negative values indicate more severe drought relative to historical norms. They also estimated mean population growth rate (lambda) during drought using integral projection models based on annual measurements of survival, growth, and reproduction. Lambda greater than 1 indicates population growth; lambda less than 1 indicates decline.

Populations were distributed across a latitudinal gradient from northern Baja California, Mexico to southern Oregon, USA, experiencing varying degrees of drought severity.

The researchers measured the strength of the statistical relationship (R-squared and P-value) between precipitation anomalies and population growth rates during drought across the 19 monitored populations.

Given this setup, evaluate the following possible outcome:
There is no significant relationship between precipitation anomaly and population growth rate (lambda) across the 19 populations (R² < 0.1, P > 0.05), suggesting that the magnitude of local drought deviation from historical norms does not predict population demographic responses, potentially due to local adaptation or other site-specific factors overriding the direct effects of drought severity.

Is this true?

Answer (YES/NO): NO